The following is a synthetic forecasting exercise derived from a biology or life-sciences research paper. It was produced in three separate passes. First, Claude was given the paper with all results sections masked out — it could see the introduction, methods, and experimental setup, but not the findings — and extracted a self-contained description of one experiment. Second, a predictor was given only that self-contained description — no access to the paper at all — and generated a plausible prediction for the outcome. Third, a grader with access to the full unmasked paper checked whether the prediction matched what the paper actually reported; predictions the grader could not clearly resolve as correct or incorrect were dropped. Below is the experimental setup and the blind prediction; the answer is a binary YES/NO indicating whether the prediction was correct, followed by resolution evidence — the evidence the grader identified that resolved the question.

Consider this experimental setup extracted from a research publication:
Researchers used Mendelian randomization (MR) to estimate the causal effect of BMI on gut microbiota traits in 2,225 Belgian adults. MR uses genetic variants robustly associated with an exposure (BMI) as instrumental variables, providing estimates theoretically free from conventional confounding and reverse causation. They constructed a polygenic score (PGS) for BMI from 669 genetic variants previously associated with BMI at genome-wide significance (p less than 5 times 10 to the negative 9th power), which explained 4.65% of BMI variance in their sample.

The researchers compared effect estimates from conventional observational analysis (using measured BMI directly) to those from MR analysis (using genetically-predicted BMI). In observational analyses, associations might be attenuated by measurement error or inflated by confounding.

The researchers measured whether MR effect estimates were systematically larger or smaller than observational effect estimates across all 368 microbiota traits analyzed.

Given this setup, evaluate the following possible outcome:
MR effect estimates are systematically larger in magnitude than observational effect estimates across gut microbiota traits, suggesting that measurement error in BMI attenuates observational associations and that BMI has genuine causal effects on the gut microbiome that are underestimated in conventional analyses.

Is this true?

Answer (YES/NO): YES